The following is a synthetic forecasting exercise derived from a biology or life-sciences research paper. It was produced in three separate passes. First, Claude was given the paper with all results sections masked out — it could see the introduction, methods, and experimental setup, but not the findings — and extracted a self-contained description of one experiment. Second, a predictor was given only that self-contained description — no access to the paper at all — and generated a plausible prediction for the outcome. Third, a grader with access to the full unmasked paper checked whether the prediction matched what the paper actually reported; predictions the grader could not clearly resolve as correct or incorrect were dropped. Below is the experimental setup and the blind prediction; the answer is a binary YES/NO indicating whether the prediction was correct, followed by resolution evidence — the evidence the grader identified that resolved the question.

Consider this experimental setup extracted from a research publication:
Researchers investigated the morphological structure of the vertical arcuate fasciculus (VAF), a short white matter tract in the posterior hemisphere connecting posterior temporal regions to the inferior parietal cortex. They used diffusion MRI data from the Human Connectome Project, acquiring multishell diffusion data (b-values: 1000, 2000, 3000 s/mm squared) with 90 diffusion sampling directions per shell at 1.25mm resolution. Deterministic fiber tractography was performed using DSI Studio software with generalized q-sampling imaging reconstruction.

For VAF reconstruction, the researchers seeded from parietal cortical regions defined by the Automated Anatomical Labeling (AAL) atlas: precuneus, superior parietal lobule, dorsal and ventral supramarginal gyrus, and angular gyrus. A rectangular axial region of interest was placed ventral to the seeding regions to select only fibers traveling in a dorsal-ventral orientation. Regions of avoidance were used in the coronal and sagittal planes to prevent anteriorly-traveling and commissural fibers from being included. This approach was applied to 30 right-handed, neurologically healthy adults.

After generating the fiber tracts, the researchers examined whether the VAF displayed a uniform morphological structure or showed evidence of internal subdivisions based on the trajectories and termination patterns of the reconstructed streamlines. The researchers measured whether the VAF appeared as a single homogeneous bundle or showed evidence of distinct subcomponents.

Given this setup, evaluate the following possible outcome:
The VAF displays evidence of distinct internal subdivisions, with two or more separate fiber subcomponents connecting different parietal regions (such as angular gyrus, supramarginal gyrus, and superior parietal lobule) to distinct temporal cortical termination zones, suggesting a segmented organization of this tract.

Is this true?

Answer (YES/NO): YES